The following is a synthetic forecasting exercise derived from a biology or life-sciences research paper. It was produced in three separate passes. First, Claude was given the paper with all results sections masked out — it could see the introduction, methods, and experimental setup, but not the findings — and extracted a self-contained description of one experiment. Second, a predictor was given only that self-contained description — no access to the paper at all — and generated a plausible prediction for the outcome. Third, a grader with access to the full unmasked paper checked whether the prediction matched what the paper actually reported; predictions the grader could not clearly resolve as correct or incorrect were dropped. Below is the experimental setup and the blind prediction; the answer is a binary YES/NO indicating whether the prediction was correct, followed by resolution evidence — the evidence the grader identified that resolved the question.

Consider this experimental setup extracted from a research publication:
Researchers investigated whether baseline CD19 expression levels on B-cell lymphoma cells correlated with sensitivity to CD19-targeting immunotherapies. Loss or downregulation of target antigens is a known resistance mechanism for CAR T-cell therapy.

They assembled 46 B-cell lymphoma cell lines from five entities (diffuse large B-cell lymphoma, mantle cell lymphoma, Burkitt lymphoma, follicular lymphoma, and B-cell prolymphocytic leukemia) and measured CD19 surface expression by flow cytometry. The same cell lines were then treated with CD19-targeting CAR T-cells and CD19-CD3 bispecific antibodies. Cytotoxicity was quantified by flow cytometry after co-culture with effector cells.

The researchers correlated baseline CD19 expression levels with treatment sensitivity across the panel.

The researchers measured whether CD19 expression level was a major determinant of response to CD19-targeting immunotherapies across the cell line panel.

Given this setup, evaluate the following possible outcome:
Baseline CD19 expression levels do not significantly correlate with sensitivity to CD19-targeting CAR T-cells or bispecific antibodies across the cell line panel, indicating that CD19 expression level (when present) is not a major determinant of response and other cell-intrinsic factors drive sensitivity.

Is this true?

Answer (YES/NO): YES